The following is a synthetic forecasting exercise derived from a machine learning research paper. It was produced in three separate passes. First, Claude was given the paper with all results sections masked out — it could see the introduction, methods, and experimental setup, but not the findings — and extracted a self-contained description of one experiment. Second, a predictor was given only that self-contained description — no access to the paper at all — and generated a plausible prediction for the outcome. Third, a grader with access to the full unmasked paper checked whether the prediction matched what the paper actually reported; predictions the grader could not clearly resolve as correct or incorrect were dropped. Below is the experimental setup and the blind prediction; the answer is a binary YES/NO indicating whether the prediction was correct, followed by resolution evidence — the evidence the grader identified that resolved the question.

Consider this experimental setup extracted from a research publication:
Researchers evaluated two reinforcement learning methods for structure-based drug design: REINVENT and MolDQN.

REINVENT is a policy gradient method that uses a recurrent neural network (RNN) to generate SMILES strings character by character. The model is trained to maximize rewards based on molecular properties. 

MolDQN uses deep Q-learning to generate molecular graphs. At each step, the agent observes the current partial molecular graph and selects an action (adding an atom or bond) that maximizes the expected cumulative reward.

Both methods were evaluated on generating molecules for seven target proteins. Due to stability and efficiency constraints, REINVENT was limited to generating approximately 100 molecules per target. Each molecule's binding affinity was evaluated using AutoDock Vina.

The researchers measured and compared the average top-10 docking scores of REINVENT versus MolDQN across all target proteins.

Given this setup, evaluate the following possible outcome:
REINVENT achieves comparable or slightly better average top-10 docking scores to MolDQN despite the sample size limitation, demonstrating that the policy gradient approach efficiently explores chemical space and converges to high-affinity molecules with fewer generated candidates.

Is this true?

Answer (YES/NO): NO